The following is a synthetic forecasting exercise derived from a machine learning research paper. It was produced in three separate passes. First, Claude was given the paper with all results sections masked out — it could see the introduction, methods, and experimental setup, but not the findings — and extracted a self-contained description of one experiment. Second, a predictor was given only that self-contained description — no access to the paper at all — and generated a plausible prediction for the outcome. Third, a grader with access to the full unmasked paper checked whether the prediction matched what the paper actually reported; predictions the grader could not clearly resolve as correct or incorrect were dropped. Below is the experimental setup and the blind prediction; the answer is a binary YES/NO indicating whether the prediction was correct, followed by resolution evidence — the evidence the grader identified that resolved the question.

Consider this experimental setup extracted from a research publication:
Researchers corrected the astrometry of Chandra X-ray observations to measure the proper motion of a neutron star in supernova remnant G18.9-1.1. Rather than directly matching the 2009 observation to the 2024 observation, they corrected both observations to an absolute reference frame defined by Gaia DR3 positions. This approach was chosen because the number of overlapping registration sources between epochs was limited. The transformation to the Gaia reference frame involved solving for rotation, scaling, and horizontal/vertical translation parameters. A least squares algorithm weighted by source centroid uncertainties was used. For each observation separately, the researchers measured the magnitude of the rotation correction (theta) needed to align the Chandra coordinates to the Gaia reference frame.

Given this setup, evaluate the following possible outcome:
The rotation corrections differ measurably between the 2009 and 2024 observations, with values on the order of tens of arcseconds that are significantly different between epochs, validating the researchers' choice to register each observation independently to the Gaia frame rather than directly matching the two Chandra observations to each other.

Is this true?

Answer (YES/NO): NO